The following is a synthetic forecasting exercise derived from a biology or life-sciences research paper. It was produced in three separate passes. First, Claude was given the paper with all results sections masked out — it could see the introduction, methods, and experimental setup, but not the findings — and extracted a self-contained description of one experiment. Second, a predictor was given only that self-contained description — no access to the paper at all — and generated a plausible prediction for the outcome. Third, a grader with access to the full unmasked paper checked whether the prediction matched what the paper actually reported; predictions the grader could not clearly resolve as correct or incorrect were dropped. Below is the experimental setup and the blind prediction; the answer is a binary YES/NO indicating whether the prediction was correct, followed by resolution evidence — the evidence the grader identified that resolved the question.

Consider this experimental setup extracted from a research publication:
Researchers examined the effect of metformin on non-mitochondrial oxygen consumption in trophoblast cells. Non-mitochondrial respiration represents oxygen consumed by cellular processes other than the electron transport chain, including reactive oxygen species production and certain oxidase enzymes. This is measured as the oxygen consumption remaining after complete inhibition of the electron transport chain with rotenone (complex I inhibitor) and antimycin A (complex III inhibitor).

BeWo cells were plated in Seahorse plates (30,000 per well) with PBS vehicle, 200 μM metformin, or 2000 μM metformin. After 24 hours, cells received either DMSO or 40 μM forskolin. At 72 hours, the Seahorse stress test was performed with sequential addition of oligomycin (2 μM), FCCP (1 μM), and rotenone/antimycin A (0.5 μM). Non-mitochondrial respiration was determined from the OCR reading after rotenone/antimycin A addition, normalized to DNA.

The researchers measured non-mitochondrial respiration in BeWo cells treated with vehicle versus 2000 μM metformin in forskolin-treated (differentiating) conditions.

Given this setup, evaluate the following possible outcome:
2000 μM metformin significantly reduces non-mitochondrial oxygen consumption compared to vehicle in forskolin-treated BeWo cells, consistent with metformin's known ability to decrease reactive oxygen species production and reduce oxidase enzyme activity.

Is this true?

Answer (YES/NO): YES